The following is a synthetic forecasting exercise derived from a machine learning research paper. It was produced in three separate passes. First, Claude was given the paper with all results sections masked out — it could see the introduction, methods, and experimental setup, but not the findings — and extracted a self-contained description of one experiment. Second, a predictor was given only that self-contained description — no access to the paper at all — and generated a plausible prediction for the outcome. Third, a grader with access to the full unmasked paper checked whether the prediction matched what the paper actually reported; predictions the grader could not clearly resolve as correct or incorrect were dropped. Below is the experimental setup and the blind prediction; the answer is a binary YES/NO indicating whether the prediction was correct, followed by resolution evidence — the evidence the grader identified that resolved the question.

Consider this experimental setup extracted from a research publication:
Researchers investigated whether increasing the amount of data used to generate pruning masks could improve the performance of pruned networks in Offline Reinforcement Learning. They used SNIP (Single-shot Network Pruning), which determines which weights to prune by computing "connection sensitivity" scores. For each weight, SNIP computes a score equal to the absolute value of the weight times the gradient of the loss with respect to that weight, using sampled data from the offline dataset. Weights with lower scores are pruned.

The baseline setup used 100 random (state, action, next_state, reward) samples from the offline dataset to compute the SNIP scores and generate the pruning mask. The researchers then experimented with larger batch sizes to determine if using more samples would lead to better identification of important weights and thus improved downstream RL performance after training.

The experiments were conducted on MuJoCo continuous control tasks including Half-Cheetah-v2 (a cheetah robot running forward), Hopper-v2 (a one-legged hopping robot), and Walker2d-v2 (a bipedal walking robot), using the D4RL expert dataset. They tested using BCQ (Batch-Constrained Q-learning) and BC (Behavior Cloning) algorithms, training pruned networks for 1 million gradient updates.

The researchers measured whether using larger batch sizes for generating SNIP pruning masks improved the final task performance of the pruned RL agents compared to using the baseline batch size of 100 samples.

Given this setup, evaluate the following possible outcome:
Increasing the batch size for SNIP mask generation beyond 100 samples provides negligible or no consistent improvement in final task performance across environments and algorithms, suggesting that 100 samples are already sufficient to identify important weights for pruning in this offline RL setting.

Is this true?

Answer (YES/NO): YES